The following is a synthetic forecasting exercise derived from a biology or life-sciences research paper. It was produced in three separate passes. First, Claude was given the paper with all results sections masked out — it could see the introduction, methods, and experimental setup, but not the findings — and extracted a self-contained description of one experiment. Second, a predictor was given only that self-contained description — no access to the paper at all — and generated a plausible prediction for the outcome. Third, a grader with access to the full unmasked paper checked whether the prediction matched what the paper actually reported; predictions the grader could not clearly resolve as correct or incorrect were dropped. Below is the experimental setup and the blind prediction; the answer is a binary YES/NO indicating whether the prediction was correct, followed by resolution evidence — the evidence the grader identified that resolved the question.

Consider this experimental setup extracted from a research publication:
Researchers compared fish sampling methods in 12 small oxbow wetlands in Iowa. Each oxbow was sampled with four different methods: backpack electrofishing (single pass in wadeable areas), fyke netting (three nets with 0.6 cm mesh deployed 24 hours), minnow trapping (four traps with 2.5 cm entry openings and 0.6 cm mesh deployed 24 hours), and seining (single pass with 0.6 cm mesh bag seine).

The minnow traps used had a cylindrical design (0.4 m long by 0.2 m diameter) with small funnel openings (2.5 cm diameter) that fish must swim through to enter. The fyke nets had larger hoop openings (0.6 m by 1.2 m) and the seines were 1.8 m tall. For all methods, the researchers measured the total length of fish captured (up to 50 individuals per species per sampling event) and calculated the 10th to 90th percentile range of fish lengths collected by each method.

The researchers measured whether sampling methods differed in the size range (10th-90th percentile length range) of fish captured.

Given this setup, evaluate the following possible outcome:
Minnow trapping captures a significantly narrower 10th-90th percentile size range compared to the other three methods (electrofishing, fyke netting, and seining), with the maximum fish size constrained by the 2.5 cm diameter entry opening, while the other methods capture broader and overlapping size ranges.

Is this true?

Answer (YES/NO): YES